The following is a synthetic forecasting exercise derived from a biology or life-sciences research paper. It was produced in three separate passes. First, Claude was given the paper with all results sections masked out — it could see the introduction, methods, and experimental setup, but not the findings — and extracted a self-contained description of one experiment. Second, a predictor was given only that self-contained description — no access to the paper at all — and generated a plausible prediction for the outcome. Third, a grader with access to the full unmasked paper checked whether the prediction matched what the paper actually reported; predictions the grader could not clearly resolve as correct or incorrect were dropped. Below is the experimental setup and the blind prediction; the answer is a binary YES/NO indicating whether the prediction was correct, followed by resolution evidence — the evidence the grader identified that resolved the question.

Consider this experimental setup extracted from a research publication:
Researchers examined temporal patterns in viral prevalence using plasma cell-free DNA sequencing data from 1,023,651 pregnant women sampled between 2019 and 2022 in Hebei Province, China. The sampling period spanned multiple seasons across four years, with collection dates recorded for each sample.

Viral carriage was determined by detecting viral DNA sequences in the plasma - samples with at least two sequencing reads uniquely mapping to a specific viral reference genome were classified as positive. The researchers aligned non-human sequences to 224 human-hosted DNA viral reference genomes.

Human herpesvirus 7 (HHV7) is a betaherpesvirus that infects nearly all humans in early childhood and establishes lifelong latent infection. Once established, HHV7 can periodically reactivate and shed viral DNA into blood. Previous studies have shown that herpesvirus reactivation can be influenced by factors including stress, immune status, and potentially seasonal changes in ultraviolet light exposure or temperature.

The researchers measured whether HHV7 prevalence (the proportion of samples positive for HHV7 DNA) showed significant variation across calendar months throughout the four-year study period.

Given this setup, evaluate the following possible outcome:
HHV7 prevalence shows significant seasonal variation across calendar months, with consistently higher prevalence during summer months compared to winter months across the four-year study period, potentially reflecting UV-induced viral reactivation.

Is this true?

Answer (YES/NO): NO